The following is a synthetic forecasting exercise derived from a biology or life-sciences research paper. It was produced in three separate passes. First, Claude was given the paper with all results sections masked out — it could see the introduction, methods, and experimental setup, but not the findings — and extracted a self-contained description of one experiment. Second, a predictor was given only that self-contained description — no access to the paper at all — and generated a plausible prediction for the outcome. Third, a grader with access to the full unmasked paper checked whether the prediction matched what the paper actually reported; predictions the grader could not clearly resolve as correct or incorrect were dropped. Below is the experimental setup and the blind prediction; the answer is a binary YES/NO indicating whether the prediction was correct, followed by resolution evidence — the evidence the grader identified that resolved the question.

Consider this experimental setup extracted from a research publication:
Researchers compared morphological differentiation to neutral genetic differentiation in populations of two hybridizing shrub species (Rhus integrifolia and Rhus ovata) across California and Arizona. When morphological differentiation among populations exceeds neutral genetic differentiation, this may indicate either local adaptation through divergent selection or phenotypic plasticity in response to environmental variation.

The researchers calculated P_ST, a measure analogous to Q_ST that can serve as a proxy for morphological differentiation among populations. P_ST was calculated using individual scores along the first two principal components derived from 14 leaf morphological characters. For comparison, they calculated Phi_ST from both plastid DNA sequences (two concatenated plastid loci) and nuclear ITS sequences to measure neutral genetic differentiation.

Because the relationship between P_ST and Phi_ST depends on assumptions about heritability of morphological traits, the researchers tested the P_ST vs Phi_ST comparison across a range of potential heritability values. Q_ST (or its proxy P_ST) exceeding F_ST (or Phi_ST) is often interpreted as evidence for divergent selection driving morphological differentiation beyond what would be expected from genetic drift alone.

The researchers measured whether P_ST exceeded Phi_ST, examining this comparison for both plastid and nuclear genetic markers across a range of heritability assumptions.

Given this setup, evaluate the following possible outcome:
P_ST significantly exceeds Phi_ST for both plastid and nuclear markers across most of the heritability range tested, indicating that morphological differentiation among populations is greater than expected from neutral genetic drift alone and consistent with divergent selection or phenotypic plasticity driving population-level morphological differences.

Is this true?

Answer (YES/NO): NO